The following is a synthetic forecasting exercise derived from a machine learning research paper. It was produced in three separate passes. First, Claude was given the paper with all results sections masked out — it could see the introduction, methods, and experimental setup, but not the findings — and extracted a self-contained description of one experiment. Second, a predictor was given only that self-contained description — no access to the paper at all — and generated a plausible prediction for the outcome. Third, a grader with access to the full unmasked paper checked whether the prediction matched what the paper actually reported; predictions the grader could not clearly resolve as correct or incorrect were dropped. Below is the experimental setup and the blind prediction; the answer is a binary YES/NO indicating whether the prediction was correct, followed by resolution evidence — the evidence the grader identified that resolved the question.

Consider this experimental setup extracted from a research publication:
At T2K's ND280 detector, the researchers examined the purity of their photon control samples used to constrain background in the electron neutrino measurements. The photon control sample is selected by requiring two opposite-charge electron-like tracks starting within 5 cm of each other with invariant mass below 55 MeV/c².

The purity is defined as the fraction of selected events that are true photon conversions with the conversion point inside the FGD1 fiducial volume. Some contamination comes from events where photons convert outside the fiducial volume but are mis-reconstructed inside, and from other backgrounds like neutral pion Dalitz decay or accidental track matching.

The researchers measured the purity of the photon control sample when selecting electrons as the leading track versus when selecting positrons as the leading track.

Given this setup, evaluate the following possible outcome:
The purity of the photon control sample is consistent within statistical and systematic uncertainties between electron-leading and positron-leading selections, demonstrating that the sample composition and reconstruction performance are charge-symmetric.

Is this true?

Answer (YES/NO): NO